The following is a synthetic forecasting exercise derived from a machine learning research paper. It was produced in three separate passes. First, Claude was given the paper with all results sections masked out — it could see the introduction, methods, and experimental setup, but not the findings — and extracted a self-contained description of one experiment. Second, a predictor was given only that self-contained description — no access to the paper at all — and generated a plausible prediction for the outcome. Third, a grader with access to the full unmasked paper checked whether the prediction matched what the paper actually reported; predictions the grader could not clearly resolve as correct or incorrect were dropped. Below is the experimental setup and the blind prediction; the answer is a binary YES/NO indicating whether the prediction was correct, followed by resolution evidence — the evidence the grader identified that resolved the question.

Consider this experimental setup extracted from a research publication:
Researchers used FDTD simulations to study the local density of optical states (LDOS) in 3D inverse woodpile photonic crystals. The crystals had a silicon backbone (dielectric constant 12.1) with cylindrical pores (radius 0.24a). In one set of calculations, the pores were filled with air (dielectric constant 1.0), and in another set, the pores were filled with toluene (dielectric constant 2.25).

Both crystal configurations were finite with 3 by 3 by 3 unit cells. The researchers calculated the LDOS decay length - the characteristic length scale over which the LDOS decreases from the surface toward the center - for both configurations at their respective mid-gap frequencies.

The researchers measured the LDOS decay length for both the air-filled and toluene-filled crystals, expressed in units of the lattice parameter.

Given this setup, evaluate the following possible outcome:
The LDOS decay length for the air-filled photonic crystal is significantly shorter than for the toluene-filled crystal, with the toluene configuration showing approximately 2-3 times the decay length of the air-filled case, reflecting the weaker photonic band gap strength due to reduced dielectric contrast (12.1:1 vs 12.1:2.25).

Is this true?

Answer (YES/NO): NO